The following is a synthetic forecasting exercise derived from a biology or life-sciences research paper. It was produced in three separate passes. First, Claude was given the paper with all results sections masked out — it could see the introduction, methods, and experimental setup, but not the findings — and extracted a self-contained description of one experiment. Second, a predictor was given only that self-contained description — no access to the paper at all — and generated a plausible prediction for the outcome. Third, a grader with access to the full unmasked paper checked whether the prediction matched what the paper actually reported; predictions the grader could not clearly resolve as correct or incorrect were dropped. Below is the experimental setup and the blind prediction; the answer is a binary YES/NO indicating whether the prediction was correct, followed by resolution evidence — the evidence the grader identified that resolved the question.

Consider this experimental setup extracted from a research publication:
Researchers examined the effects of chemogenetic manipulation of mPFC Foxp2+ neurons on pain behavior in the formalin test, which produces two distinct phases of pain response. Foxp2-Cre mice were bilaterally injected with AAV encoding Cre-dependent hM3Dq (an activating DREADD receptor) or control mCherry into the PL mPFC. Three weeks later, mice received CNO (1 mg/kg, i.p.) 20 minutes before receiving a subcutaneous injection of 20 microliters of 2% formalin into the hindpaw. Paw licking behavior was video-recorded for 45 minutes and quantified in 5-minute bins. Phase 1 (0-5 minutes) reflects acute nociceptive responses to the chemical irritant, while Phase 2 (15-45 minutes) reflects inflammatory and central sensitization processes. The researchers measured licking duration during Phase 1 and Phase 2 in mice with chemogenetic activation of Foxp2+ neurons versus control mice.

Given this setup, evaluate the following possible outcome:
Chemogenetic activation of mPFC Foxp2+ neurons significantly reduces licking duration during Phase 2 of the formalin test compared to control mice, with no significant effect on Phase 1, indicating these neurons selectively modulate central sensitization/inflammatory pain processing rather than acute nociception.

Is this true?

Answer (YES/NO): NO